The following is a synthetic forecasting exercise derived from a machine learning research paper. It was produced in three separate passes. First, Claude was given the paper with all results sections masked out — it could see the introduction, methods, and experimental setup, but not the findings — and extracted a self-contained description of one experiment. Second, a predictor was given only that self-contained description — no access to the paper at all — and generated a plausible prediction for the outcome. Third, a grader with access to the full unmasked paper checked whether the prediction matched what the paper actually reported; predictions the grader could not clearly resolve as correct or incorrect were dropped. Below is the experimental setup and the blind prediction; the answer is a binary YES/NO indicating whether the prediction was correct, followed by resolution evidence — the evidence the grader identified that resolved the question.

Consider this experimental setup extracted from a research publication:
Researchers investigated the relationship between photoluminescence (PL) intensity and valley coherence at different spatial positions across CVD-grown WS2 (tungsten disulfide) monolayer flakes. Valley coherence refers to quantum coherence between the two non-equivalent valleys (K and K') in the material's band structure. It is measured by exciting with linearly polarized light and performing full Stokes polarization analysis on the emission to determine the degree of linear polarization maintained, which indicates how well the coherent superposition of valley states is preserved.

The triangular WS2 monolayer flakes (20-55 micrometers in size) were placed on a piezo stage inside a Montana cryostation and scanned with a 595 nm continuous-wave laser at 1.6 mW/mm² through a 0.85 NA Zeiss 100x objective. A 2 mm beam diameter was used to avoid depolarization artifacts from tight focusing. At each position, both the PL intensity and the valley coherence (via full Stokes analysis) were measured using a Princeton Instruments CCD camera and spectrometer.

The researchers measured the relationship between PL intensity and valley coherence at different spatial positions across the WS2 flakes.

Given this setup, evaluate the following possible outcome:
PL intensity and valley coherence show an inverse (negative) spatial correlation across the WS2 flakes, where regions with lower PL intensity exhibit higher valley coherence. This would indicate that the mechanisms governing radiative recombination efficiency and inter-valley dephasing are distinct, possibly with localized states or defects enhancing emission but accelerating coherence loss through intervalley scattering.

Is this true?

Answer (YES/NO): YES